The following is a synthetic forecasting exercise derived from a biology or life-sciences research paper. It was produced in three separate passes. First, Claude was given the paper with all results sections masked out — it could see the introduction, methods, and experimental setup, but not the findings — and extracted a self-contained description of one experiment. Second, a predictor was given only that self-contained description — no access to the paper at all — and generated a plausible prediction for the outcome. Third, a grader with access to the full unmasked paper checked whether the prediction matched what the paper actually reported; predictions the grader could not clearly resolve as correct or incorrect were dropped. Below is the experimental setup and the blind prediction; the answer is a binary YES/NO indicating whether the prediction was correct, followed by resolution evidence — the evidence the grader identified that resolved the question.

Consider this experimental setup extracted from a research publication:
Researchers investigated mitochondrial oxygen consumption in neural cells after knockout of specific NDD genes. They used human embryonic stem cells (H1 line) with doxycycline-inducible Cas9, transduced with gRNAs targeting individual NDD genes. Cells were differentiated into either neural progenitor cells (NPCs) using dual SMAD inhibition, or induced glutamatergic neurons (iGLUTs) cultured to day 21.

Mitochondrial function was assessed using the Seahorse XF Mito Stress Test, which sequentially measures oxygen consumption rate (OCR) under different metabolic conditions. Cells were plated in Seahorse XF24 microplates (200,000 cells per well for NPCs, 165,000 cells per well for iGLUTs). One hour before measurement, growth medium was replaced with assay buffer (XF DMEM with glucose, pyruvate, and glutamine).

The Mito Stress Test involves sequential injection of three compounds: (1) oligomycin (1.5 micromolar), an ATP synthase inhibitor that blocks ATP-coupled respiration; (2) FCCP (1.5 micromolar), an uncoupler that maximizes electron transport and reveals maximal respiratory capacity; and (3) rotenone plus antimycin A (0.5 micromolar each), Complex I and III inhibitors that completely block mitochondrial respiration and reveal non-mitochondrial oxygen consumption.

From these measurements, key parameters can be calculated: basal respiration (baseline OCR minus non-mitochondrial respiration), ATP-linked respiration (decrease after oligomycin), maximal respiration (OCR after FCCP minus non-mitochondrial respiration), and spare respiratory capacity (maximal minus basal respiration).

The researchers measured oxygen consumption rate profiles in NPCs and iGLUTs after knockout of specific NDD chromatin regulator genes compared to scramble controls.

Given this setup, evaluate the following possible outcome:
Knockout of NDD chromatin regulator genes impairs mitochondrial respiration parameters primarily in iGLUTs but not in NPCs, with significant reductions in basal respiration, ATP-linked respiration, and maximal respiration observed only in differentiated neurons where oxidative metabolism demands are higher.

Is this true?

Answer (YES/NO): NO